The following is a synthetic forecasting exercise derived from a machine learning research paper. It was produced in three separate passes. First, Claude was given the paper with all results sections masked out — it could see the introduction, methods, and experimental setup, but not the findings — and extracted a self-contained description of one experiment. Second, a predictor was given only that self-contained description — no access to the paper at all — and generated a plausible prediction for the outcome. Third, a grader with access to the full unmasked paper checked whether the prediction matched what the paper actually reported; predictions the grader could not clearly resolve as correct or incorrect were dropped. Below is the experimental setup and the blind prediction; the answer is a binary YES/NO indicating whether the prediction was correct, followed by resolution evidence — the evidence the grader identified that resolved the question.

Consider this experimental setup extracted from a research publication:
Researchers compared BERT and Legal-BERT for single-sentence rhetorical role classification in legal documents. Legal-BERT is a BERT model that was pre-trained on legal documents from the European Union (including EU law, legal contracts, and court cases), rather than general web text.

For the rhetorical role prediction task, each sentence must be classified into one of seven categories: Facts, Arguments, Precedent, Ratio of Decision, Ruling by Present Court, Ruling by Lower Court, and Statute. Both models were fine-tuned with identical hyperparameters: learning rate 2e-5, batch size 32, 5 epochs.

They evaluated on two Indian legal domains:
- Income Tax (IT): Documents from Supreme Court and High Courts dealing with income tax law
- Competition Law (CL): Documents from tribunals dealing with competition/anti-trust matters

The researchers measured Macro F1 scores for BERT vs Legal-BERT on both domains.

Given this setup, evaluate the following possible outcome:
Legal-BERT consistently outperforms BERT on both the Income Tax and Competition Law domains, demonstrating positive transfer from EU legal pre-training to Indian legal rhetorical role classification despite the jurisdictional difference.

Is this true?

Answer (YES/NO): NO